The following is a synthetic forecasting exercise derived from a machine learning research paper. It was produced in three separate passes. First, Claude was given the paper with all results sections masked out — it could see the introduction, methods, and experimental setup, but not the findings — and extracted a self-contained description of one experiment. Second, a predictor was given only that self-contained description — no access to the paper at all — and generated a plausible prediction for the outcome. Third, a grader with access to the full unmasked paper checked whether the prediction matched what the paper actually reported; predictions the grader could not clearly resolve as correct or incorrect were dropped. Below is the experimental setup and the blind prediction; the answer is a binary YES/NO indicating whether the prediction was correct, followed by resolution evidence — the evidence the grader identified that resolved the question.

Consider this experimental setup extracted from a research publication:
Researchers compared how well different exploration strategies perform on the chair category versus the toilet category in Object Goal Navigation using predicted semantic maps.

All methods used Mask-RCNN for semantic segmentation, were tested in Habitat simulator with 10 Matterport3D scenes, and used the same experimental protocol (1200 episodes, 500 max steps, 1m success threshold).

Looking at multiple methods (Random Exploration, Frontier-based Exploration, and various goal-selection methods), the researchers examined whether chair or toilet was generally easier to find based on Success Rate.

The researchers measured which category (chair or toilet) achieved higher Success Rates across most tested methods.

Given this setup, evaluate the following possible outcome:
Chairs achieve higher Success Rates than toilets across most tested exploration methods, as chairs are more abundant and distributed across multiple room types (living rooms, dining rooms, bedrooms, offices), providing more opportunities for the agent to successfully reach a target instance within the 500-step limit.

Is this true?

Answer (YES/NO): YES